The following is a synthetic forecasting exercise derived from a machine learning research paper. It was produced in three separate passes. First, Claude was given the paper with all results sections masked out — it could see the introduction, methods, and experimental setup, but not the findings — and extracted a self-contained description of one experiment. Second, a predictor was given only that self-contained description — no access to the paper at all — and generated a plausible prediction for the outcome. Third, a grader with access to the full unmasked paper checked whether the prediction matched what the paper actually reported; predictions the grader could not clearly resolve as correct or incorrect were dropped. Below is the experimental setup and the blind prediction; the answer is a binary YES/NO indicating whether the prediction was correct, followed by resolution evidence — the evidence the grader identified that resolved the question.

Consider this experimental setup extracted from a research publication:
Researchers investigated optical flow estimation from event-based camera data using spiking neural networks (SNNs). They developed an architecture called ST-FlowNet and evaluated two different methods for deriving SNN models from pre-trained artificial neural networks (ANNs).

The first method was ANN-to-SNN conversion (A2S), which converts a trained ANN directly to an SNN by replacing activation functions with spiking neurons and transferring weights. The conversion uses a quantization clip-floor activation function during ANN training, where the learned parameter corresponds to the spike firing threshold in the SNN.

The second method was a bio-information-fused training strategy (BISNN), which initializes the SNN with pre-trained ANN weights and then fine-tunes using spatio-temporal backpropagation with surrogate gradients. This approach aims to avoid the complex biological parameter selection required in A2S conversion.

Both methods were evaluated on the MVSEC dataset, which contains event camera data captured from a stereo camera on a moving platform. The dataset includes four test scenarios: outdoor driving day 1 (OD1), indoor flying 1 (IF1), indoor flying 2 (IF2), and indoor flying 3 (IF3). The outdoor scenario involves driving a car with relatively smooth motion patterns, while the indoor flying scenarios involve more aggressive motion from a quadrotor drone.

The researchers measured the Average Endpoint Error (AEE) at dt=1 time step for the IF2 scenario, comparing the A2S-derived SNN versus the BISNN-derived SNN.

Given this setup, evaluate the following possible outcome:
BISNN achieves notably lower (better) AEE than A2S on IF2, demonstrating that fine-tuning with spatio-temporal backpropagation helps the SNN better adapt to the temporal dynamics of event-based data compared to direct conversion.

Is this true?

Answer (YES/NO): NO